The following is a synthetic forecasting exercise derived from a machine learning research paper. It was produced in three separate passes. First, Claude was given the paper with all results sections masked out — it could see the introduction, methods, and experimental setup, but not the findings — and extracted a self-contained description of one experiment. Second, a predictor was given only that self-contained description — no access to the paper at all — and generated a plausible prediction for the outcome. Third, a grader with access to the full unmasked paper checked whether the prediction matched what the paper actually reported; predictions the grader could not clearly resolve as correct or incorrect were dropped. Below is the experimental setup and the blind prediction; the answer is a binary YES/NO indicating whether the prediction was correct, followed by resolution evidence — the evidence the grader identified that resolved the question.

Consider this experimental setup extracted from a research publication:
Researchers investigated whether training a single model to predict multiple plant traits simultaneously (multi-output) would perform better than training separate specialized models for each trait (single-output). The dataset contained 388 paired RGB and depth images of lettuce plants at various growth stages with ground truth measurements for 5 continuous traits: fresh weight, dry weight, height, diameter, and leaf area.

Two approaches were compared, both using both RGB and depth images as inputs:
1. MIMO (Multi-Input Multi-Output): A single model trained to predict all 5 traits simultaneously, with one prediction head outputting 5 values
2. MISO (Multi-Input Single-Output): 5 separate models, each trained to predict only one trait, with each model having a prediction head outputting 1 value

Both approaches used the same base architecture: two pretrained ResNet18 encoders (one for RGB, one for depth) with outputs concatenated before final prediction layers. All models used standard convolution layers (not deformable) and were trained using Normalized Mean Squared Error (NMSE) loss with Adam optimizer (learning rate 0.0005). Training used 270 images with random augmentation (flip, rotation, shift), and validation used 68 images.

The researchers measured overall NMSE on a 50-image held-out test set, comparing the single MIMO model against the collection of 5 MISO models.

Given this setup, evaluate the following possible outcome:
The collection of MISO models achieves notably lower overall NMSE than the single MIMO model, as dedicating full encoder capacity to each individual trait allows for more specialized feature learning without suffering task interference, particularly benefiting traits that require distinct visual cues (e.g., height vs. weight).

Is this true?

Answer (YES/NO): NO